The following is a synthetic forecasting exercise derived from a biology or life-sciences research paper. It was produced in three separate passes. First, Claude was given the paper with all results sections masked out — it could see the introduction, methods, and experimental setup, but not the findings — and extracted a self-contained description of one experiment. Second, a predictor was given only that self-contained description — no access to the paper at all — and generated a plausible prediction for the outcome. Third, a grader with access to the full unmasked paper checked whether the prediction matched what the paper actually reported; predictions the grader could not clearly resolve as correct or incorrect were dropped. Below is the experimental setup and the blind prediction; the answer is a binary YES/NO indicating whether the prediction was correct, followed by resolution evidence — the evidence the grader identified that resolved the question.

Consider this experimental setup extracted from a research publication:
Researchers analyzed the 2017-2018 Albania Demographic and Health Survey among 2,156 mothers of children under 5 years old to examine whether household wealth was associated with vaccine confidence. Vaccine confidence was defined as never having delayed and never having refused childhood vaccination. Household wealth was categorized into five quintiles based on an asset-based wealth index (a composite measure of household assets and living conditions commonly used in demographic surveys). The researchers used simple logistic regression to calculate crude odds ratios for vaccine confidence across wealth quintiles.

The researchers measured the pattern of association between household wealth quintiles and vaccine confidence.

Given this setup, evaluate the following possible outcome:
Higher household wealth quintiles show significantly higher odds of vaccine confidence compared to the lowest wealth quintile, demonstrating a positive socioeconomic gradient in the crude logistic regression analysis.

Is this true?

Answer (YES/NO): NO